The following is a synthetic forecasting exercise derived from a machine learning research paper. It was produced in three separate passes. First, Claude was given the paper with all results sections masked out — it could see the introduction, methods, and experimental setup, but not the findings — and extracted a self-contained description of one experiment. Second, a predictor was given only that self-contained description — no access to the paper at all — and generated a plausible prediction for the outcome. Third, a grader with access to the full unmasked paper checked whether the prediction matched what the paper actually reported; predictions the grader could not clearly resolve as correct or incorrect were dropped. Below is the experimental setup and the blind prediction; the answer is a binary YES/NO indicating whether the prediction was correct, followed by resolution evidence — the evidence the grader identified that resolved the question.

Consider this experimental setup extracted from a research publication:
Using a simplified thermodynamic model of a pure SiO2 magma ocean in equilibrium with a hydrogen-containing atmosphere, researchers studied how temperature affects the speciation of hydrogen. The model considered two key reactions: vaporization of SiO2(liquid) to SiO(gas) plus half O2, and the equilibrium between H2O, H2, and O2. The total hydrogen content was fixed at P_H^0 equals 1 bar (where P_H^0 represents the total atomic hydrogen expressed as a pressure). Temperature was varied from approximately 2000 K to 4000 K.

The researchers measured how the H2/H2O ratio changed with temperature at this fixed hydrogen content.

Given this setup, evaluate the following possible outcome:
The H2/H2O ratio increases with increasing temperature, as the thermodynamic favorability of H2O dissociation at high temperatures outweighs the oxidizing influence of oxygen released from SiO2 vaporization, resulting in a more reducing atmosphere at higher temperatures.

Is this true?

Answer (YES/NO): NO